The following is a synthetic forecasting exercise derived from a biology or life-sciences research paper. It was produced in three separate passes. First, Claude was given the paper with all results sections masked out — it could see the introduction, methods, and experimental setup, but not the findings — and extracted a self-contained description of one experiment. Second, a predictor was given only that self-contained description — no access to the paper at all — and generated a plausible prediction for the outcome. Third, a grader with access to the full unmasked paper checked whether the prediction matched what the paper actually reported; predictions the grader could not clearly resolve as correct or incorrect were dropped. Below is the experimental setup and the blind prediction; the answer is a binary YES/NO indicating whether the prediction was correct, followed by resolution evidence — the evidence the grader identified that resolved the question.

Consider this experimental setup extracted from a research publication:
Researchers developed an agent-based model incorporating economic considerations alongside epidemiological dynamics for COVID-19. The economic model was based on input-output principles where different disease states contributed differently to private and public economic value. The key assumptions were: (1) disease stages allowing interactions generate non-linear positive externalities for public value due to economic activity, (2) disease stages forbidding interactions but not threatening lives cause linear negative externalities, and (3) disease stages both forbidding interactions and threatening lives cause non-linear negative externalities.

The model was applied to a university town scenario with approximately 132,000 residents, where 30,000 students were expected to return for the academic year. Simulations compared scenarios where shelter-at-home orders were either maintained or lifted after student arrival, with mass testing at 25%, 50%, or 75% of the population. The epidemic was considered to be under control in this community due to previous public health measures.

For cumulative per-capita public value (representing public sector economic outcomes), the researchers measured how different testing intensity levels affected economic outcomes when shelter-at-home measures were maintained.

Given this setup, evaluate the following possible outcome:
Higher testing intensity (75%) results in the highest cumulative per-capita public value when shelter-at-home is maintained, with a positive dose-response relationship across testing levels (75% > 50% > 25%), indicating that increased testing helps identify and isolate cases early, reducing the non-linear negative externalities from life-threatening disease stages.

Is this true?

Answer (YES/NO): NO